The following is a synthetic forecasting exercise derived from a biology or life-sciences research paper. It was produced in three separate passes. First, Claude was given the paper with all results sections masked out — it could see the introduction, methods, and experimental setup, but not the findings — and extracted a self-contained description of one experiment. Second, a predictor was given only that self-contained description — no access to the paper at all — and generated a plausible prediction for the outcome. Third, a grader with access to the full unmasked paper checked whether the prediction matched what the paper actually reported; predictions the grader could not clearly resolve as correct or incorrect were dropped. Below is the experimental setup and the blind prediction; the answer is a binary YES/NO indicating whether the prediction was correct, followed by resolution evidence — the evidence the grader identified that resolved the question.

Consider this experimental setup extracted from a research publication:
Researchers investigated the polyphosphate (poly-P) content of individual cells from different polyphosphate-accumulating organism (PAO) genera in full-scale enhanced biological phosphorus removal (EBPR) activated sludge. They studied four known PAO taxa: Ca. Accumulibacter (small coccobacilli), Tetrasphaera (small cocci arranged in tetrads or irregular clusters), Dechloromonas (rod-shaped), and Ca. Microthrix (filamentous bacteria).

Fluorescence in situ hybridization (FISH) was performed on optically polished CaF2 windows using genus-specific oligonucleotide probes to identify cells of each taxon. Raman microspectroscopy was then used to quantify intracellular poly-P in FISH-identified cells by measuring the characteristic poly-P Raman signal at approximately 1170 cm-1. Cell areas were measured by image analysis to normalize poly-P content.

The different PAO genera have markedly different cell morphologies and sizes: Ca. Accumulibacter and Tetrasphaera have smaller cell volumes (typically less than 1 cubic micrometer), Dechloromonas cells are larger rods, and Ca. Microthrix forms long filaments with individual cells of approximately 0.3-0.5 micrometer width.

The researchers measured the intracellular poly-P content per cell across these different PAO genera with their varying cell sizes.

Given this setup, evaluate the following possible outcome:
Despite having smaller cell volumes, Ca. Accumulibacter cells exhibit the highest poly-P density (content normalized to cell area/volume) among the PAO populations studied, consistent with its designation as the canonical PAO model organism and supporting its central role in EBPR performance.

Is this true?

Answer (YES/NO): NO